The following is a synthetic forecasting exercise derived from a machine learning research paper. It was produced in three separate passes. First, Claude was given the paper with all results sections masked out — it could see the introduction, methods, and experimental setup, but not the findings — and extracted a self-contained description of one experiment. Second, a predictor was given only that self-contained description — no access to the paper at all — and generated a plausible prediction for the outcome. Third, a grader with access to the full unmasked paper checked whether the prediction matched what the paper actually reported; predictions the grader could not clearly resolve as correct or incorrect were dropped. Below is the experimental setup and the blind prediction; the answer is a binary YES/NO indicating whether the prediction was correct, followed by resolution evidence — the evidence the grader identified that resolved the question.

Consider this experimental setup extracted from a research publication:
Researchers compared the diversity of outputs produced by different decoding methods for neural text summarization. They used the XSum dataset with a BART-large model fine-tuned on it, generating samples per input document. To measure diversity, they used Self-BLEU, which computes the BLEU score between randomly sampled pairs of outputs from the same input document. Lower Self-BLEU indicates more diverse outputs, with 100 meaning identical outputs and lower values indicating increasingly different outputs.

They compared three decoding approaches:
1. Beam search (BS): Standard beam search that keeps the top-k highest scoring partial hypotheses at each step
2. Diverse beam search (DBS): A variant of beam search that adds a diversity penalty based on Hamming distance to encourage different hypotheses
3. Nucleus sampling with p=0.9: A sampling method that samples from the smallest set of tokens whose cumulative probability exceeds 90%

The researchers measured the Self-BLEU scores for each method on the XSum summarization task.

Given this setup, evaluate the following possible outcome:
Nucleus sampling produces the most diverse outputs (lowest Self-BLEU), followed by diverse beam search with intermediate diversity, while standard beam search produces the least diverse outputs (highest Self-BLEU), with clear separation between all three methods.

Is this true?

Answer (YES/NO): YES